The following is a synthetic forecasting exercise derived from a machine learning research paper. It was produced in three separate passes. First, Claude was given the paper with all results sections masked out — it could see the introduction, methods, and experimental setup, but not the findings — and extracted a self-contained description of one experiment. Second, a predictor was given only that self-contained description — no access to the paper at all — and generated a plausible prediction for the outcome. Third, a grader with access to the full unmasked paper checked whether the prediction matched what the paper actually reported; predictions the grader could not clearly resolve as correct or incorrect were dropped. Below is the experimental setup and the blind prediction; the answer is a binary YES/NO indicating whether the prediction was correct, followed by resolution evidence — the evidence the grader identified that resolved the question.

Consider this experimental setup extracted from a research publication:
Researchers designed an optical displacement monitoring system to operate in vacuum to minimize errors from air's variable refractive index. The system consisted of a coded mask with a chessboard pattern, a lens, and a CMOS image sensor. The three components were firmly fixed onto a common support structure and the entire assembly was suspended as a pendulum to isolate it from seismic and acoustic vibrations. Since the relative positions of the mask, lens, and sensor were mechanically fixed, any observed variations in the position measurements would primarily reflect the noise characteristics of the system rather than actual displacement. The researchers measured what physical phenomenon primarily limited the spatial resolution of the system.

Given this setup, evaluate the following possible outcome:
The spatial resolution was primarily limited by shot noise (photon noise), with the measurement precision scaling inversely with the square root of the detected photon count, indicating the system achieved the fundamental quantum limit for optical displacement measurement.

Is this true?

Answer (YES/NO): YES